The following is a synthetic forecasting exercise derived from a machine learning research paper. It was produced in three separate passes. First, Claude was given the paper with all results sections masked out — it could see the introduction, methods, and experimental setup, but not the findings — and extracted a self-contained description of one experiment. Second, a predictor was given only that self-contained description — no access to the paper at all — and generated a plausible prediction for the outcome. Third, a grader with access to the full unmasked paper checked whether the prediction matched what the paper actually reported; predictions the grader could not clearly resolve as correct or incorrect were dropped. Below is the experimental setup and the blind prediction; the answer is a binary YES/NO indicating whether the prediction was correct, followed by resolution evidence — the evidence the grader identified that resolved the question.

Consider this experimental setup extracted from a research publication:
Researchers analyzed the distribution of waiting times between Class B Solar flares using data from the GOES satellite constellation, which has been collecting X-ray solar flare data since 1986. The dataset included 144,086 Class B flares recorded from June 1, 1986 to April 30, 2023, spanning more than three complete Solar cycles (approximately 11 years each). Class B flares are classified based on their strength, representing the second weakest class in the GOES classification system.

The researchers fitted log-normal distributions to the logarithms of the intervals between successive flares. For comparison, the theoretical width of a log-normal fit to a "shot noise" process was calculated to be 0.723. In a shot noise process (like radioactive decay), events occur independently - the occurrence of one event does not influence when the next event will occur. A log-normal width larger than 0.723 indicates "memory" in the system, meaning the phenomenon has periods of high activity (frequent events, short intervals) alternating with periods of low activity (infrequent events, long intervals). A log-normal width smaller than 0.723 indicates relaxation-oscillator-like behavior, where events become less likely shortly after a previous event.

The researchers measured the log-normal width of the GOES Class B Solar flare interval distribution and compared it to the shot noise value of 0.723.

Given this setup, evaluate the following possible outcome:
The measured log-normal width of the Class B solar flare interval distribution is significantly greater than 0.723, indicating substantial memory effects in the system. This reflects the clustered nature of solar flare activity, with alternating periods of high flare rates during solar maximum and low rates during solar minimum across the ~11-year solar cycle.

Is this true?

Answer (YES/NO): YES